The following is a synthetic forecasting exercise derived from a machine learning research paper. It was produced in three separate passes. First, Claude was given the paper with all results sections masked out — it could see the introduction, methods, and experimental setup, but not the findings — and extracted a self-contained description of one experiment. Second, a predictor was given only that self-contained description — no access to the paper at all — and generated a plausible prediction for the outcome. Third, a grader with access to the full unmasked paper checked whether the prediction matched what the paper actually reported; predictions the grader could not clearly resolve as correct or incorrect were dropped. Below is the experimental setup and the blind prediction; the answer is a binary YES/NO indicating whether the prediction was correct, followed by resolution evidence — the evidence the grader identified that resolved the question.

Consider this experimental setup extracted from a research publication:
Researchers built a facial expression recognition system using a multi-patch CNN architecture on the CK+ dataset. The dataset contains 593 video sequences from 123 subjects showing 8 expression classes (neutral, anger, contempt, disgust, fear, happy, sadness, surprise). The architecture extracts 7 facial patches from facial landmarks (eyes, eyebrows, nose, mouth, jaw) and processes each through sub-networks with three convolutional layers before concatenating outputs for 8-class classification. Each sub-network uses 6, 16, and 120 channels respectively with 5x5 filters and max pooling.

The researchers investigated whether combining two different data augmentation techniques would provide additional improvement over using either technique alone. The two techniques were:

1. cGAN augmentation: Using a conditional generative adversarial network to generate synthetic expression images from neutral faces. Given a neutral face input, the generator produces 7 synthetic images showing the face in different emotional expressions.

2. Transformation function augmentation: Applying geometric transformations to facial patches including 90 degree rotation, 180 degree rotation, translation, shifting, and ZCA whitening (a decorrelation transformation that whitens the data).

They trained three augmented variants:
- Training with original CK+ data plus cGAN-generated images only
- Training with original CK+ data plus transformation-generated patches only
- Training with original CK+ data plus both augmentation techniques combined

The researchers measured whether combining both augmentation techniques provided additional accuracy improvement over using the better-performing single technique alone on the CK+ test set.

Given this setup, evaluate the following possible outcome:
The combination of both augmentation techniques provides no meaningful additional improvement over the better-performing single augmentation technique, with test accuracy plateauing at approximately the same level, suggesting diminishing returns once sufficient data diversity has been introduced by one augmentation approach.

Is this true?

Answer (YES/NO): NO